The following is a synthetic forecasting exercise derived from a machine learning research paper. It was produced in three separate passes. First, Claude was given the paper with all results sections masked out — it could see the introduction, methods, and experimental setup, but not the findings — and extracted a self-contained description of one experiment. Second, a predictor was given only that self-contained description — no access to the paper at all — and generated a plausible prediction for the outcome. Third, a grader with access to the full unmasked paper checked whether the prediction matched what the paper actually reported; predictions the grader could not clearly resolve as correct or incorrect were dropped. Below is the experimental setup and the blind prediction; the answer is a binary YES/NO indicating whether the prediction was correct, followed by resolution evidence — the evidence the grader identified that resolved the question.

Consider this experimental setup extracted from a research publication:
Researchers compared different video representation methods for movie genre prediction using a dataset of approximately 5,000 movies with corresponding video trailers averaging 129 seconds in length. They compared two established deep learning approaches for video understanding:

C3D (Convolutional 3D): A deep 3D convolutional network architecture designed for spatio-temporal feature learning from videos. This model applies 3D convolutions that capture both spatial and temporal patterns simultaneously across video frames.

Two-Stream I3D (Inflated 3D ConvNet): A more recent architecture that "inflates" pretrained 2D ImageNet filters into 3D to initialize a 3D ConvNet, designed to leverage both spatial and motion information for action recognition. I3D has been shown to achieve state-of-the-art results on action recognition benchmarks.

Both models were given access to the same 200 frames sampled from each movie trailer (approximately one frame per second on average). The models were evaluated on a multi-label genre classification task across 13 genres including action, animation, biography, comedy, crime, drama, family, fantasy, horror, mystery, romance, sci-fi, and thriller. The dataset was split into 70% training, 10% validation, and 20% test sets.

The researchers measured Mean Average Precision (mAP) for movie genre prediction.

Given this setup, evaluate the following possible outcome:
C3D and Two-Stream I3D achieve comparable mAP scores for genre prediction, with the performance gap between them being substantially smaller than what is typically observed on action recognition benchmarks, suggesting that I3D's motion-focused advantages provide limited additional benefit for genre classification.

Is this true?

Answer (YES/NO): NO